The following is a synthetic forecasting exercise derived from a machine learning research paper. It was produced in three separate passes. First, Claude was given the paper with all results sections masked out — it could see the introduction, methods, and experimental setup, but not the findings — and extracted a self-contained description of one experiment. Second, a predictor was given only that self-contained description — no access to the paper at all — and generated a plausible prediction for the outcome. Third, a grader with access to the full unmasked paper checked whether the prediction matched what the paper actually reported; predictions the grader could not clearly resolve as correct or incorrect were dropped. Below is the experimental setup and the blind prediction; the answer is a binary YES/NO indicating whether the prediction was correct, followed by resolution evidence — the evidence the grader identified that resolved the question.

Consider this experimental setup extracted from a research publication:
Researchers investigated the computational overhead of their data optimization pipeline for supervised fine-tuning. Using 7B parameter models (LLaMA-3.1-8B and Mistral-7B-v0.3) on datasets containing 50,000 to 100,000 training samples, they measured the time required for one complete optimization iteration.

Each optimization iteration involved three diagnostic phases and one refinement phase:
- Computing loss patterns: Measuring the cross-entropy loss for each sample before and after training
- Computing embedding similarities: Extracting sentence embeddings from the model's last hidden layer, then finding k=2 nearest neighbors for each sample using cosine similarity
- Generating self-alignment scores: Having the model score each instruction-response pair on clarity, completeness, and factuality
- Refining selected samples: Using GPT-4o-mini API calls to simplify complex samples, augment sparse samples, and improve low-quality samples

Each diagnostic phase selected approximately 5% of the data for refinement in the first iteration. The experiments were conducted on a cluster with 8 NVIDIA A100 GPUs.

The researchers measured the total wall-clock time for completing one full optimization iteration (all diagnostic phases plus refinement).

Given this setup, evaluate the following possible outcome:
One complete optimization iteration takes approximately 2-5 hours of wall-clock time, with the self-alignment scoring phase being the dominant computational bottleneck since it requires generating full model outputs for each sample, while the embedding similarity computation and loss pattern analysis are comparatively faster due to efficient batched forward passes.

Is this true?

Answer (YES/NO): NO